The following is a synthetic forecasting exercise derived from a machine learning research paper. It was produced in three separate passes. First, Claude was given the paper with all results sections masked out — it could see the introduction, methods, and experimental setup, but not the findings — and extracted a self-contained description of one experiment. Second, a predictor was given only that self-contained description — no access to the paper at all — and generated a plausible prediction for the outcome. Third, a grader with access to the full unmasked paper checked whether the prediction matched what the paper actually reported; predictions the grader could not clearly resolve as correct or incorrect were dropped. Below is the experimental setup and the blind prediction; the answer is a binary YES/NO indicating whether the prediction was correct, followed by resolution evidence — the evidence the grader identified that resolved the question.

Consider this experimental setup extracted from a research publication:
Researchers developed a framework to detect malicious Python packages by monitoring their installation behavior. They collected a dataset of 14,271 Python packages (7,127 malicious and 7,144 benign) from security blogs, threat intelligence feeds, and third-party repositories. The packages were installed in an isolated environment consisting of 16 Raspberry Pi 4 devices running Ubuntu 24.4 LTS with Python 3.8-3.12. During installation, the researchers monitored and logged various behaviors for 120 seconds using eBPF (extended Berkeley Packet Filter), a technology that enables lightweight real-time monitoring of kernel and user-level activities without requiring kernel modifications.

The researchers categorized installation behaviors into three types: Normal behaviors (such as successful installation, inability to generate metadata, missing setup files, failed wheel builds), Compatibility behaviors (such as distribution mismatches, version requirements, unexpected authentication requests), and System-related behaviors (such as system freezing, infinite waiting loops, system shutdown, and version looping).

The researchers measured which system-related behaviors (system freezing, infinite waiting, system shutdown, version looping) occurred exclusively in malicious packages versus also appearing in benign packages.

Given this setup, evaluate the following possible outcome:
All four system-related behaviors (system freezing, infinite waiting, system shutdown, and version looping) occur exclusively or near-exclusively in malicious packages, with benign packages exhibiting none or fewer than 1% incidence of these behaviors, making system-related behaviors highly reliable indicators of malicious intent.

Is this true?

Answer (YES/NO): YES